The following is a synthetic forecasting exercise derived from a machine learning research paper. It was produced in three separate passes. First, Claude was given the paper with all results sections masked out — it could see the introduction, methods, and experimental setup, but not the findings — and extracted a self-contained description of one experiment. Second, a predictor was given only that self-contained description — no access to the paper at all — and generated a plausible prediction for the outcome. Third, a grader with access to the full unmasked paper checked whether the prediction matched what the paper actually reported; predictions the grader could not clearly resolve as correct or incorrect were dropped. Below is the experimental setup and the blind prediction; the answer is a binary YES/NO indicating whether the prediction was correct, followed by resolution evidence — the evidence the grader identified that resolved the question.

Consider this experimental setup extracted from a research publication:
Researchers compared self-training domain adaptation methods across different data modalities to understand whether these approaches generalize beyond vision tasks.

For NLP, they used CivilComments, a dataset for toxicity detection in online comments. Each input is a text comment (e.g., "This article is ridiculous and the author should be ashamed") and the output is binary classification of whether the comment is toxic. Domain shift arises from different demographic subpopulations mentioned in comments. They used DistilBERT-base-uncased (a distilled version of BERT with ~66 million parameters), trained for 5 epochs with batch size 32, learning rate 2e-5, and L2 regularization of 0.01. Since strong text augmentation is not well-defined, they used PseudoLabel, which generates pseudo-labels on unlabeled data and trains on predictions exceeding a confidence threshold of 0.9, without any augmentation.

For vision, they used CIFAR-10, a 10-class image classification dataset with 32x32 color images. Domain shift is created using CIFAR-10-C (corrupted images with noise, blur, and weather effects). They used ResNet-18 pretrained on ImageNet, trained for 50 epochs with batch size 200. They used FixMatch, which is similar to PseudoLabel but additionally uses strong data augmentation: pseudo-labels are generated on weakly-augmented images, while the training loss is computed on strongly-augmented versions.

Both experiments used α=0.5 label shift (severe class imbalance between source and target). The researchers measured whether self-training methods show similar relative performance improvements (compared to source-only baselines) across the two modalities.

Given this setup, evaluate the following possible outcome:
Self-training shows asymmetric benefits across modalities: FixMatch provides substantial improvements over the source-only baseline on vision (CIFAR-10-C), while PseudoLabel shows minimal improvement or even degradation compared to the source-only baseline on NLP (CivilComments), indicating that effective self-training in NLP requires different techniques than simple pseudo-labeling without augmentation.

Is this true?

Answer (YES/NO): NO